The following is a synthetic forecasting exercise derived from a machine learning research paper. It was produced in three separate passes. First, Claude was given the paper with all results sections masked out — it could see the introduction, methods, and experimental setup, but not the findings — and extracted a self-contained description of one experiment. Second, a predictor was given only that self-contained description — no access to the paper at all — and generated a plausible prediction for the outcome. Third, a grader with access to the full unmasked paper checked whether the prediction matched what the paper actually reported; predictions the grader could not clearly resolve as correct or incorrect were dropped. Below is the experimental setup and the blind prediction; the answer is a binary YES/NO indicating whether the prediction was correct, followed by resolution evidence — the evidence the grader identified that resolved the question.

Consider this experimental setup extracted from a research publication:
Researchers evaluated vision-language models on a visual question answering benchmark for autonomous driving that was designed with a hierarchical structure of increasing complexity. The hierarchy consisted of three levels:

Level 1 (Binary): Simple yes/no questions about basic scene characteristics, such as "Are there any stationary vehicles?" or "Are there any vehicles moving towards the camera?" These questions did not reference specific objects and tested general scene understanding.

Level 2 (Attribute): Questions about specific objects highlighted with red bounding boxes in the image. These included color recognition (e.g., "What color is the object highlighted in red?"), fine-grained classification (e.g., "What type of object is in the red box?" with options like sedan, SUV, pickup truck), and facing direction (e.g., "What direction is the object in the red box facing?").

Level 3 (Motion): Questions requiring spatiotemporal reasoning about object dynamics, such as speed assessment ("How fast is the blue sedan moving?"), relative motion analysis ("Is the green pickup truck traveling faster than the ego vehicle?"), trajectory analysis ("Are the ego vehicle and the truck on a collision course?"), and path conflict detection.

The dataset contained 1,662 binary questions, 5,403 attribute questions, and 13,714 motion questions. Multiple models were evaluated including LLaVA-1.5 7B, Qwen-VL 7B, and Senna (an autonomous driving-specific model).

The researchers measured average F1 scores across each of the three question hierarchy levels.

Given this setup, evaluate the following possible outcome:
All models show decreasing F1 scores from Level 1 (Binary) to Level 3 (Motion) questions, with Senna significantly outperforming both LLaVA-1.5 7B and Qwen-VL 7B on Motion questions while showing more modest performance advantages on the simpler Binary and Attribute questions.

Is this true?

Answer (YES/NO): NO